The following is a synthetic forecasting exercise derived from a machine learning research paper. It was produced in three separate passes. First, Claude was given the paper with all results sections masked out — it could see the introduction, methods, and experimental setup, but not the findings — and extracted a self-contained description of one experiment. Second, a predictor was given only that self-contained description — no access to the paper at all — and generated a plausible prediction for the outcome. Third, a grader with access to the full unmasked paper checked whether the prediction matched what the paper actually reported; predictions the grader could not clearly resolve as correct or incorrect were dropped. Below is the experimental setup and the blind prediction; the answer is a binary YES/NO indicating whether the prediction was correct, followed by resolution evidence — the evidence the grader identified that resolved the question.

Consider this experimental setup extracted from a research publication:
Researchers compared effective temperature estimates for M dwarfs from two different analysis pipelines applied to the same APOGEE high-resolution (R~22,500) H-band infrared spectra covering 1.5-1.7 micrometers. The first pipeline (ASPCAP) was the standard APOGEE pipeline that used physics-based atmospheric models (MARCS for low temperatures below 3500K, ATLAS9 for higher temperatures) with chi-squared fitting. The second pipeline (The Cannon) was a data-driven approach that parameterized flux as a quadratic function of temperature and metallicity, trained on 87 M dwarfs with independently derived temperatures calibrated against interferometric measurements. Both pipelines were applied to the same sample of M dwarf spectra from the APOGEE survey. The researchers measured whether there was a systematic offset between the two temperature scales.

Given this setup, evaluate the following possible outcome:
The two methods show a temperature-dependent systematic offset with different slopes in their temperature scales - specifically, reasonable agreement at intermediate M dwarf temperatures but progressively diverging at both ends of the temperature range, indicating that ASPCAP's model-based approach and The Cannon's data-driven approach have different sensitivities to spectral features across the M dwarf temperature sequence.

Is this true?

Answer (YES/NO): NO